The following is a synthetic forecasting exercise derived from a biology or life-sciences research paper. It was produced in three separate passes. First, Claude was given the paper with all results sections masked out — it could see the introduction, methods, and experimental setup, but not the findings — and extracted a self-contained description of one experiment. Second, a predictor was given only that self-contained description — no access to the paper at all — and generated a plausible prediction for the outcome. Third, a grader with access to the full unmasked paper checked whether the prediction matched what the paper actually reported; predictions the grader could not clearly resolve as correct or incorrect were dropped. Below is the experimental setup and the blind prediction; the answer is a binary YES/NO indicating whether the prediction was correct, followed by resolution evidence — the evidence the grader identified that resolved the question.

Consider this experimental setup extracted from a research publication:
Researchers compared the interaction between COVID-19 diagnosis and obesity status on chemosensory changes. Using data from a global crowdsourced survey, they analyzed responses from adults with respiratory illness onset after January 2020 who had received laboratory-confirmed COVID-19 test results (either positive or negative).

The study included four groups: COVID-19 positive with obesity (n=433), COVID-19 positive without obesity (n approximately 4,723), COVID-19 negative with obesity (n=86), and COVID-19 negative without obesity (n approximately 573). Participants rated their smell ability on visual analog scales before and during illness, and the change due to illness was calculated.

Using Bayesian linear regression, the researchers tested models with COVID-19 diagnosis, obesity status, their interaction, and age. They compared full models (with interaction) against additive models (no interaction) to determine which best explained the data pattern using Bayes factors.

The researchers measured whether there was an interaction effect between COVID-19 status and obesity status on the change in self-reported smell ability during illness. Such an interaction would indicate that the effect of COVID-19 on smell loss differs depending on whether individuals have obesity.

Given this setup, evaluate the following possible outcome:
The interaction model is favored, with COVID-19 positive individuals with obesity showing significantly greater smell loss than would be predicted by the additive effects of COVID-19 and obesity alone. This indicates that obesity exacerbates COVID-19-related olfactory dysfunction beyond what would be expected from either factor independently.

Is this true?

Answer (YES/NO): NO